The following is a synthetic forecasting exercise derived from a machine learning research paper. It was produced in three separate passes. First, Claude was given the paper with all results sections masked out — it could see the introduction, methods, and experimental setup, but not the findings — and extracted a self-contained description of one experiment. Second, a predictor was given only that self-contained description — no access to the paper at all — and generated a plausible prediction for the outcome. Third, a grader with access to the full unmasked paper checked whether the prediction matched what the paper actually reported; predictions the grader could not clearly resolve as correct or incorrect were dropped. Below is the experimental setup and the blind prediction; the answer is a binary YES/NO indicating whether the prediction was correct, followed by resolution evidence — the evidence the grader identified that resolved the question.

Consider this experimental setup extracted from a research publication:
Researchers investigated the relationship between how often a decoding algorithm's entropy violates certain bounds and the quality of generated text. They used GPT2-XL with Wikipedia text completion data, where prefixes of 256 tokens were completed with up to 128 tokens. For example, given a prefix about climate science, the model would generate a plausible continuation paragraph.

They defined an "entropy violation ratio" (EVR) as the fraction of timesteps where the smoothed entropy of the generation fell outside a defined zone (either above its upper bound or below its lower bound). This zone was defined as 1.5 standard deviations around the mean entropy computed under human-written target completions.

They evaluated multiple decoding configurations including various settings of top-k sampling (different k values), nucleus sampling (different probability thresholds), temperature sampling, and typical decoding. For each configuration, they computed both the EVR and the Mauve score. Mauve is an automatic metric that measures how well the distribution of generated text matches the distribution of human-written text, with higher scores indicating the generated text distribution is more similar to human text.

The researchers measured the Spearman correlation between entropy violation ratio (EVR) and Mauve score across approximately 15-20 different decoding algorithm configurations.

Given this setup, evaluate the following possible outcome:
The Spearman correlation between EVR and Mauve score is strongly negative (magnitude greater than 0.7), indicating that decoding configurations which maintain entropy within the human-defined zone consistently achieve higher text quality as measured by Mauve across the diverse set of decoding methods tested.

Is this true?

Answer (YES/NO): YES